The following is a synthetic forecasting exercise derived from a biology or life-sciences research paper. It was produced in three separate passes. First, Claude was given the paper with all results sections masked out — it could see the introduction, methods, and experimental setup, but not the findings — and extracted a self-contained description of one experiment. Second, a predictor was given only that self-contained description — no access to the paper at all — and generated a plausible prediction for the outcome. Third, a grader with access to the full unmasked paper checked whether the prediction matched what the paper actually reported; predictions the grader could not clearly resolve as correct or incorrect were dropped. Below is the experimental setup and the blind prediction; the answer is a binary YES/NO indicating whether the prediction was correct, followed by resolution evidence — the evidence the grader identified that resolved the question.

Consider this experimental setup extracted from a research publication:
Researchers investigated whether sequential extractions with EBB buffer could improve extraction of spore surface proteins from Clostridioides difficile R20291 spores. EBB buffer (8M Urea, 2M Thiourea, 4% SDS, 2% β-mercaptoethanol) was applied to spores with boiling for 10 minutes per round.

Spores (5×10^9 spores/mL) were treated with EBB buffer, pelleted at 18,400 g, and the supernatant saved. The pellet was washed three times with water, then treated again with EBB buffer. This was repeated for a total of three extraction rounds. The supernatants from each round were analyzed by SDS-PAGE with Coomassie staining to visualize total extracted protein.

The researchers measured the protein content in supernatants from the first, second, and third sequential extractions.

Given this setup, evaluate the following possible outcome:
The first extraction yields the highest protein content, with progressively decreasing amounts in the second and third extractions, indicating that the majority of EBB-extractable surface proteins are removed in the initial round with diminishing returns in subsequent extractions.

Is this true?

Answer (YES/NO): YES